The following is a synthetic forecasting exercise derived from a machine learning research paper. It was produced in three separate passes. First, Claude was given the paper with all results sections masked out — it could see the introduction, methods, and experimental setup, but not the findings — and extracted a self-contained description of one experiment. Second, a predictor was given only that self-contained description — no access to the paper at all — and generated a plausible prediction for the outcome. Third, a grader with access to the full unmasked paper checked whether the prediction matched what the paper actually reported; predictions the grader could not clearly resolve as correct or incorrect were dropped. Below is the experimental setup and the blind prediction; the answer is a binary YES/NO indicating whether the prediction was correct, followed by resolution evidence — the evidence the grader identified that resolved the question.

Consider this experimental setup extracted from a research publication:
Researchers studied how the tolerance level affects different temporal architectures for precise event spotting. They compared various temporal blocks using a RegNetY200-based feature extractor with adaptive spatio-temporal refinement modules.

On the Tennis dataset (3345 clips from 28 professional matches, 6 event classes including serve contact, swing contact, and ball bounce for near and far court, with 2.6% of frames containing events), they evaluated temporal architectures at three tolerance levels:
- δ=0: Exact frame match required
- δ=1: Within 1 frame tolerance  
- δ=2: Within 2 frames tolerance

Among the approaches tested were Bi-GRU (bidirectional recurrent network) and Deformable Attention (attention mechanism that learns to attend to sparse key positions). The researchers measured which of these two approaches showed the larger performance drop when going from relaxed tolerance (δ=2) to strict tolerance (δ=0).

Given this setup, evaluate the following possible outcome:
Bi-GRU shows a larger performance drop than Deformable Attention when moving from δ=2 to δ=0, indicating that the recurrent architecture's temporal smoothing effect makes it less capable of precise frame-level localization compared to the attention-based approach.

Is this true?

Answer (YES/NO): NO